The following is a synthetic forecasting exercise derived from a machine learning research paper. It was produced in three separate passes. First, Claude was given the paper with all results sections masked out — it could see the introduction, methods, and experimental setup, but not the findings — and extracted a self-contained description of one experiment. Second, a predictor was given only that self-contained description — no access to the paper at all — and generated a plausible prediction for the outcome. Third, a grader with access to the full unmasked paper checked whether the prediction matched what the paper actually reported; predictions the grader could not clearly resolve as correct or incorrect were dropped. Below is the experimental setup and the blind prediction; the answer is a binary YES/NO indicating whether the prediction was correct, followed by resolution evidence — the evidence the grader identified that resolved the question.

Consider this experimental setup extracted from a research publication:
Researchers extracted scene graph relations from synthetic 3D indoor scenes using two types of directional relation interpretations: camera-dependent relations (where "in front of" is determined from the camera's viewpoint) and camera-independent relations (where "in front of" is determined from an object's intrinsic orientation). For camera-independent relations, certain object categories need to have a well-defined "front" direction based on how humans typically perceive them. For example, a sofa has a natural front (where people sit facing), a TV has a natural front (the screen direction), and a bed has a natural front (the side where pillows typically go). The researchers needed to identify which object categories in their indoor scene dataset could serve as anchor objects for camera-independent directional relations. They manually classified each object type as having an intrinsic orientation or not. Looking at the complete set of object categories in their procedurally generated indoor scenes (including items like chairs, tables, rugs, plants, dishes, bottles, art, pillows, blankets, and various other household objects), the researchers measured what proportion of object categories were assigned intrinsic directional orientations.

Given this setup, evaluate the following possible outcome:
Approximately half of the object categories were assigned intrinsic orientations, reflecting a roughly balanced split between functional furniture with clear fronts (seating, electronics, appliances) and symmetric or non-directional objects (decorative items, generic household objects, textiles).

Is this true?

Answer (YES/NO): NO